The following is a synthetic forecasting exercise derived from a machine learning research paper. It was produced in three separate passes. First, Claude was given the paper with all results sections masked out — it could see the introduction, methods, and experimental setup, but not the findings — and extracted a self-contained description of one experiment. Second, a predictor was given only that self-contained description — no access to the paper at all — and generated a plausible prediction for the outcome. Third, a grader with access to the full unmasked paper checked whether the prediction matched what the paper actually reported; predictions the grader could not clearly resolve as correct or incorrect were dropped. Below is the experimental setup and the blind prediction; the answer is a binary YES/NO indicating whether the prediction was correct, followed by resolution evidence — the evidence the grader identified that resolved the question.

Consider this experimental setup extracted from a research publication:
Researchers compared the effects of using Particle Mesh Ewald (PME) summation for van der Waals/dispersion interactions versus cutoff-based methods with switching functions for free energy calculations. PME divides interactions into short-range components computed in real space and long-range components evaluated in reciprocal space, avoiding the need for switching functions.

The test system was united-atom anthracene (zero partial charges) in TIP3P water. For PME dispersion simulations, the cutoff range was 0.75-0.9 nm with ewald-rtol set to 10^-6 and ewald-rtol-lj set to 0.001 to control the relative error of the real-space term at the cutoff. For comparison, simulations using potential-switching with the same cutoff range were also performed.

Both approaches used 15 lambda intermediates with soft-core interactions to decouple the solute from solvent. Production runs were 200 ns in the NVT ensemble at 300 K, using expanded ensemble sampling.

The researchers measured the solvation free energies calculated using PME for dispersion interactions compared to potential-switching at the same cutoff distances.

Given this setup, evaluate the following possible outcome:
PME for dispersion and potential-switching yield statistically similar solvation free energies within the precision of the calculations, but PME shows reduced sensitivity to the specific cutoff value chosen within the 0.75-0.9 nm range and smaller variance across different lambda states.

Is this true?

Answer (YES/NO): NO